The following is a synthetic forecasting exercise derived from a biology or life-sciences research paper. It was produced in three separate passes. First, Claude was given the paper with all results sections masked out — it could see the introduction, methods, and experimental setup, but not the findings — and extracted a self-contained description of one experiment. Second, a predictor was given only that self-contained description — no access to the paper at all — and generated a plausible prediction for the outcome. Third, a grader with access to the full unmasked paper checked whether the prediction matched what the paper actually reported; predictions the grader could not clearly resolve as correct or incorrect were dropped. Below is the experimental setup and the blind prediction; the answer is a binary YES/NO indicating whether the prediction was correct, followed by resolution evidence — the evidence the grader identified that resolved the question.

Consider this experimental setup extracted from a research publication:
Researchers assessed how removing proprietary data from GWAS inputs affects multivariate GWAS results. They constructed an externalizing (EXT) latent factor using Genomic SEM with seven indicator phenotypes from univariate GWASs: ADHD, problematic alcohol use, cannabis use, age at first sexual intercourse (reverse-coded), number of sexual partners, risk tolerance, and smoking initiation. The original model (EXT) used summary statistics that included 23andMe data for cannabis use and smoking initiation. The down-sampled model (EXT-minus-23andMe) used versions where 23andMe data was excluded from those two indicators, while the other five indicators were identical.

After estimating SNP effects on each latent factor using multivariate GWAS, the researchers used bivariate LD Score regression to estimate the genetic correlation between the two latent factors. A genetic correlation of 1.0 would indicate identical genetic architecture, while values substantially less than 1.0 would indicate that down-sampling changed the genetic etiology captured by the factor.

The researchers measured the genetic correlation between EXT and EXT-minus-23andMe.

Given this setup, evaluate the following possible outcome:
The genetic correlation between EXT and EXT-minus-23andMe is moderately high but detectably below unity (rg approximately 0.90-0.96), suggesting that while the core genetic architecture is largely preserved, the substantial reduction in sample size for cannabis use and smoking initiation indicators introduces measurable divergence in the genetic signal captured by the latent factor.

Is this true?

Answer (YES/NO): NO